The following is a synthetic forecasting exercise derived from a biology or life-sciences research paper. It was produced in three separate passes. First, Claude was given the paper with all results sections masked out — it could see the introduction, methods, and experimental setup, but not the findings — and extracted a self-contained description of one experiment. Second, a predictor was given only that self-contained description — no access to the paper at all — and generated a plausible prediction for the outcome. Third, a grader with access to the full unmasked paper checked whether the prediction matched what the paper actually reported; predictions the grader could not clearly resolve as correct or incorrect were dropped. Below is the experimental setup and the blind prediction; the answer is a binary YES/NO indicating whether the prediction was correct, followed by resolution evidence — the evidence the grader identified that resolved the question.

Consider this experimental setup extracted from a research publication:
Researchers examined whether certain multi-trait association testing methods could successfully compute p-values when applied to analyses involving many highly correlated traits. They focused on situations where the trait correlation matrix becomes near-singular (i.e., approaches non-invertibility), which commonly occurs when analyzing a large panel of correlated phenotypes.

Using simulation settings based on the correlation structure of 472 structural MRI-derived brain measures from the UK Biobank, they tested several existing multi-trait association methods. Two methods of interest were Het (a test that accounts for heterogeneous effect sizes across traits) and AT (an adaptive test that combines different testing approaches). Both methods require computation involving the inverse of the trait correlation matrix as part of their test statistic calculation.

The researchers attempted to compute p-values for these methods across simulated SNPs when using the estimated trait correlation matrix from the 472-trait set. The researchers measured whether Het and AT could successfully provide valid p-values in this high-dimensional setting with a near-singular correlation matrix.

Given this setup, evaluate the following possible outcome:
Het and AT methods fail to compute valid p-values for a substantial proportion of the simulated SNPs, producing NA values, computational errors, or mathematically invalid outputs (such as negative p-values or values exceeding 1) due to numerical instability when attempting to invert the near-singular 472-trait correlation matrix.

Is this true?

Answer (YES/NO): YES